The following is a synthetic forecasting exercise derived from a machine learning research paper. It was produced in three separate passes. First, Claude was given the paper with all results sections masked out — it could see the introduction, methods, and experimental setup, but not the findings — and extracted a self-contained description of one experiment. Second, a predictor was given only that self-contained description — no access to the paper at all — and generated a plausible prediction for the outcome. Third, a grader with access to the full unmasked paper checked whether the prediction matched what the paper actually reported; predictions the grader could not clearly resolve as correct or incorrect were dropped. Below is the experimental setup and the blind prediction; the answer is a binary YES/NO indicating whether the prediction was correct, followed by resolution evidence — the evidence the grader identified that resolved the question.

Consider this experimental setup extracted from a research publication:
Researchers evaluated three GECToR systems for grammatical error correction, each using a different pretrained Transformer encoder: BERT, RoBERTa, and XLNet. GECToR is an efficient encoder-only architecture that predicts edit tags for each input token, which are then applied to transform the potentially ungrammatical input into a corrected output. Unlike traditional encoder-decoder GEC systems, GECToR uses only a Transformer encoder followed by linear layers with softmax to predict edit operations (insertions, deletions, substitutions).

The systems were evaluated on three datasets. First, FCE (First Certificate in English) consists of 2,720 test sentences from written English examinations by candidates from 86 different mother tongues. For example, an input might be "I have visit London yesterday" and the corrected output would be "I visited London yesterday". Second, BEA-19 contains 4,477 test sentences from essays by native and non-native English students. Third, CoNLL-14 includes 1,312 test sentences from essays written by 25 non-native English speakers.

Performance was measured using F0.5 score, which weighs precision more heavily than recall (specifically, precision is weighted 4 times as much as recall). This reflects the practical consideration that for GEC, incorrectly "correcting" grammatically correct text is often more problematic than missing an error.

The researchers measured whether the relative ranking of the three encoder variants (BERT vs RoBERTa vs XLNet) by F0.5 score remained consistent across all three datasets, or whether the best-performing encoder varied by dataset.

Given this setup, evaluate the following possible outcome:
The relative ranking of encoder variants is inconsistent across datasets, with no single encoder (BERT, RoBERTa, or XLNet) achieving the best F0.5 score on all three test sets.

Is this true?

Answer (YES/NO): YES